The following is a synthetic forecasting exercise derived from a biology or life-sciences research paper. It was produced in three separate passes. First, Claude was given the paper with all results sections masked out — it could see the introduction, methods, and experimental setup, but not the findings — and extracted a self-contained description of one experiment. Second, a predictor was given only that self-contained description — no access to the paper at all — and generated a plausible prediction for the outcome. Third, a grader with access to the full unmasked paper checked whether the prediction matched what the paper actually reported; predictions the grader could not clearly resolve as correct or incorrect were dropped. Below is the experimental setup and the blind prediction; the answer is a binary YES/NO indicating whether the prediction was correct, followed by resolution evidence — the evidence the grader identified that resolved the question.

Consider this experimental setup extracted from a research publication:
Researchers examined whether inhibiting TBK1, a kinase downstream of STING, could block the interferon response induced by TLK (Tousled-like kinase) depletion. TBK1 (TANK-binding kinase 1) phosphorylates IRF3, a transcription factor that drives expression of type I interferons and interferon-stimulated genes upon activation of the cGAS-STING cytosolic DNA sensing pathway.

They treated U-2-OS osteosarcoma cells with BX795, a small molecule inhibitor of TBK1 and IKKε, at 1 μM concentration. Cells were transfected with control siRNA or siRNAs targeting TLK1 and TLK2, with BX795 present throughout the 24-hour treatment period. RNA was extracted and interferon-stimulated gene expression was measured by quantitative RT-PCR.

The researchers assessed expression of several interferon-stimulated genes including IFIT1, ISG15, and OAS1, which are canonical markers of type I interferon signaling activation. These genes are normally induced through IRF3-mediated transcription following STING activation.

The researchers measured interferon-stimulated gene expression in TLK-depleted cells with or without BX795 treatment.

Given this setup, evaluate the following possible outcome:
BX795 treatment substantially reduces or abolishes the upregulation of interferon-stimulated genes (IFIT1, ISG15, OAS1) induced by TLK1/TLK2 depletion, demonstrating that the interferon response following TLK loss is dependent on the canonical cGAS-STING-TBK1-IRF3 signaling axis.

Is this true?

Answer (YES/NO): YES